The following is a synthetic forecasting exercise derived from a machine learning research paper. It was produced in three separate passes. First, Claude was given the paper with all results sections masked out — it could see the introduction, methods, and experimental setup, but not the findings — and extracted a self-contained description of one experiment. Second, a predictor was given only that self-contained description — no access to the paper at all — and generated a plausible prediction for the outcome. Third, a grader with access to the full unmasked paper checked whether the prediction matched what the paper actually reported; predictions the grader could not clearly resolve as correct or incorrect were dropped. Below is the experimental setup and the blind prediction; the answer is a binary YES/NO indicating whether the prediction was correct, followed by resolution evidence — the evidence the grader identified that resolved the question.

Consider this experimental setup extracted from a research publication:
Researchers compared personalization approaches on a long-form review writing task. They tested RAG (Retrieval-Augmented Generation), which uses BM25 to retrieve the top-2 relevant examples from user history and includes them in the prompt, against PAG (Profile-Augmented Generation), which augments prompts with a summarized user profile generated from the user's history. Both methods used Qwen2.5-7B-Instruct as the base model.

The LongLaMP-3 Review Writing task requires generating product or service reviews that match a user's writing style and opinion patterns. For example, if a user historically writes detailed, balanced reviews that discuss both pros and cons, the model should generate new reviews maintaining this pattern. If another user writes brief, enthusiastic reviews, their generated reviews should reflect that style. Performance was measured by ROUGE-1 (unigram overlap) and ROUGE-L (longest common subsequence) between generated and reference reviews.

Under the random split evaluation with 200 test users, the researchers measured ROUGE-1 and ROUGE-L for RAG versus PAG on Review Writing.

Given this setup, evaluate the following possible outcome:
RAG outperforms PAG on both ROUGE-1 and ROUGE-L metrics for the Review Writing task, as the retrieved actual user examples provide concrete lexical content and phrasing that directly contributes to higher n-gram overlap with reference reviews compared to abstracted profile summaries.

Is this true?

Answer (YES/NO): NO